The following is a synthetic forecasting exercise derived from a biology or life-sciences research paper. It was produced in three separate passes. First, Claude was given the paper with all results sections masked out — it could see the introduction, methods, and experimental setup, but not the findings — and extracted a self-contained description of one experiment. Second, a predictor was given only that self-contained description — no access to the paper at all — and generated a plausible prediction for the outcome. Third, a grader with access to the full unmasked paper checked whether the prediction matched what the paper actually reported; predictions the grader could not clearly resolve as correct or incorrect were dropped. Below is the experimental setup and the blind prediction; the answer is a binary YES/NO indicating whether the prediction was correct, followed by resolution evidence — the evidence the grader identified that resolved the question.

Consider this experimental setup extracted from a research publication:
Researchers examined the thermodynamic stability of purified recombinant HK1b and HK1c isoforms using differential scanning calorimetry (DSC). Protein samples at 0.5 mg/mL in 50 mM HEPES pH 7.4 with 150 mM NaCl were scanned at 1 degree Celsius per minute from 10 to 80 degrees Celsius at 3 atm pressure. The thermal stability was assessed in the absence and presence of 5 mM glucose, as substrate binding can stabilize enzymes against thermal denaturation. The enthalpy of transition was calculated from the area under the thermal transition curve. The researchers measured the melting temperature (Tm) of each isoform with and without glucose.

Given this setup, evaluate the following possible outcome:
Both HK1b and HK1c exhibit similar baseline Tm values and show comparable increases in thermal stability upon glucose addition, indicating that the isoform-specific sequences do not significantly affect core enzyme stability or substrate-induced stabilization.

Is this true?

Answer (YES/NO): NO